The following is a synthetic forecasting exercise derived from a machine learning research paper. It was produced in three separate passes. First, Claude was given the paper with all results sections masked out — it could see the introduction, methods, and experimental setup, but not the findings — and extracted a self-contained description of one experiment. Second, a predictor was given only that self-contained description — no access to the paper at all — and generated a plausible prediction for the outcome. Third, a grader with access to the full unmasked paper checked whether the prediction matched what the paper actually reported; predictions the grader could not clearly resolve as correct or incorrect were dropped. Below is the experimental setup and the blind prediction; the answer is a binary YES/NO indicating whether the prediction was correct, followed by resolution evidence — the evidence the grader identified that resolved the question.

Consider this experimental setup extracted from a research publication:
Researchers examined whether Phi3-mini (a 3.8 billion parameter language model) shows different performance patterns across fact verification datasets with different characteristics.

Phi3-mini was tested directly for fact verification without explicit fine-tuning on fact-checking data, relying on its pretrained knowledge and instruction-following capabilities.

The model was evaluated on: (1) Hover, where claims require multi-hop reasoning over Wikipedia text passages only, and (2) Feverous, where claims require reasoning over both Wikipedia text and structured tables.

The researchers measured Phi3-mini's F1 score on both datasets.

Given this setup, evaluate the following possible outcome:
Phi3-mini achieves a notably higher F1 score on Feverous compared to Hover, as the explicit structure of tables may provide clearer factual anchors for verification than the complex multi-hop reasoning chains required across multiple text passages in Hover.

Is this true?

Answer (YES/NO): NO